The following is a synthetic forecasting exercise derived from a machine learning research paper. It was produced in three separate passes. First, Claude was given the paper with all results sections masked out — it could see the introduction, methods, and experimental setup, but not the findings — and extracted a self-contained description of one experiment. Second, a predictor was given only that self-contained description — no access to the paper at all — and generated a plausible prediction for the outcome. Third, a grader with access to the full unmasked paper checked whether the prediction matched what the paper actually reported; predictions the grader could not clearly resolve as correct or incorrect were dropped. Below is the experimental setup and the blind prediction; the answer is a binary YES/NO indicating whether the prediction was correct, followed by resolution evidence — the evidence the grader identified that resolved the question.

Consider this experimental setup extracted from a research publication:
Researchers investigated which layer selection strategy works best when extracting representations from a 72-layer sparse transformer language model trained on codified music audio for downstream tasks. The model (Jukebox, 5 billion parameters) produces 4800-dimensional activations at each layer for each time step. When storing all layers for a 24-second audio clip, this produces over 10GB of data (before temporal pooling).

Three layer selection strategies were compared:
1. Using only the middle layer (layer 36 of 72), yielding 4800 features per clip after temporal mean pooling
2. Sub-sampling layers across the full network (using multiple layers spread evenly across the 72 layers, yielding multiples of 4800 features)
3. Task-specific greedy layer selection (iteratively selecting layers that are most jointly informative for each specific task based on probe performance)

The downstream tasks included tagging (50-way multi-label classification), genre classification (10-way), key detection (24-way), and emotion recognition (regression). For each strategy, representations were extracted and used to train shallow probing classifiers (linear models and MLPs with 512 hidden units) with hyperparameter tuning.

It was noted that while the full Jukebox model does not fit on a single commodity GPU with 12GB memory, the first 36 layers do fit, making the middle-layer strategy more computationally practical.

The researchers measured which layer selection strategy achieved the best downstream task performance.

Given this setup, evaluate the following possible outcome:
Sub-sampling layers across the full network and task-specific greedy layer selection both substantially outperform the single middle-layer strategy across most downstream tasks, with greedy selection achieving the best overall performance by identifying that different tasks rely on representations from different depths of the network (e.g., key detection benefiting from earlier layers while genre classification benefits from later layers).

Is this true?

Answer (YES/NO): NO